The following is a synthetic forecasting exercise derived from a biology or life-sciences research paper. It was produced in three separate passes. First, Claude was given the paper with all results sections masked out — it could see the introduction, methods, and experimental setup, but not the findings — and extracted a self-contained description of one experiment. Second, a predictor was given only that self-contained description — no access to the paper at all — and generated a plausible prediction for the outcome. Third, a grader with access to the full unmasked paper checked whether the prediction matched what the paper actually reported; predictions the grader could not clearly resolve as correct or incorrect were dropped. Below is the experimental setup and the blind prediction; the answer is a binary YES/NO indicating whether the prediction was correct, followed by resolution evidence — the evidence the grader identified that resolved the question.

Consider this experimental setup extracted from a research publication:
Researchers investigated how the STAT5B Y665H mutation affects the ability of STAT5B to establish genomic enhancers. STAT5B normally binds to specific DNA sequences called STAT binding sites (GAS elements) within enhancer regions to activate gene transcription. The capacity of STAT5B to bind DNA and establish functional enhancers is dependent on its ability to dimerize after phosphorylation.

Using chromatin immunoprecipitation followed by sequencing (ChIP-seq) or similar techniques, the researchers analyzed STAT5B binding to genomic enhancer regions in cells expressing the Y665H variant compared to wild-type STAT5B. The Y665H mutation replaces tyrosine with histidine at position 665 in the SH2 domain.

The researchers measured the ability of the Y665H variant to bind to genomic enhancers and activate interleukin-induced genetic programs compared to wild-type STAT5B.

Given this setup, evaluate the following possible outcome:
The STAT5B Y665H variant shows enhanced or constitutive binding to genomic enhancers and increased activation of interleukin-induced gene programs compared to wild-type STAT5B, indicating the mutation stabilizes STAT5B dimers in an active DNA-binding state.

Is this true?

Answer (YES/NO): NO